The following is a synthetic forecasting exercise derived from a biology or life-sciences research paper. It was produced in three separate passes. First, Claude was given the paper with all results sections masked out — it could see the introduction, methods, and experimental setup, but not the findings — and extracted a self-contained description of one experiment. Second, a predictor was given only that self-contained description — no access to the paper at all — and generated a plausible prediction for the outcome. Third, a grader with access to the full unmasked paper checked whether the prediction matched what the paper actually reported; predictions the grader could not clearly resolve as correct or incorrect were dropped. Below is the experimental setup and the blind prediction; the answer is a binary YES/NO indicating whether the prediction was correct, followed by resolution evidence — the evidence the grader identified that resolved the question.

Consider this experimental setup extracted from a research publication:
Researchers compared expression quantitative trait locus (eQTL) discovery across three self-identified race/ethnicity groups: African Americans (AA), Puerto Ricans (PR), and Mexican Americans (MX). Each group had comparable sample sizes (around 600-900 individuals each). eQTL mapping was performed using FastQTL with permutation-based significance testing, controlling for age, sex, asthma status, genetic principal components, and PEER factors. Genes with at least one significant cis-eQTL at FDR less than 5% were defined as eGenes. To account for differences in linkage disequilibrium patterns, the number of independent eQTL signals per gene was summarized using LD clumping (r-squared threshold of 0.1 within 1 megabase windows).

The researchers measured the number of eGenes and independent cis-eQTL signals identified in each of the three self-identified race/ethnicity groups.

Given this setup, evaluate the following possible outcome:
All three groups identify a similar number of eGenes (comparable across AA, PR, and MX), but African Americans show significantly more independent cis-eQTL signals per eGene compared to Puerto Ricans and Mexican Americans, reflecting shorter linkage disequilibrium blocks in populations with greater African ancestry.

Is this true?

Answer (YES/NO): NO